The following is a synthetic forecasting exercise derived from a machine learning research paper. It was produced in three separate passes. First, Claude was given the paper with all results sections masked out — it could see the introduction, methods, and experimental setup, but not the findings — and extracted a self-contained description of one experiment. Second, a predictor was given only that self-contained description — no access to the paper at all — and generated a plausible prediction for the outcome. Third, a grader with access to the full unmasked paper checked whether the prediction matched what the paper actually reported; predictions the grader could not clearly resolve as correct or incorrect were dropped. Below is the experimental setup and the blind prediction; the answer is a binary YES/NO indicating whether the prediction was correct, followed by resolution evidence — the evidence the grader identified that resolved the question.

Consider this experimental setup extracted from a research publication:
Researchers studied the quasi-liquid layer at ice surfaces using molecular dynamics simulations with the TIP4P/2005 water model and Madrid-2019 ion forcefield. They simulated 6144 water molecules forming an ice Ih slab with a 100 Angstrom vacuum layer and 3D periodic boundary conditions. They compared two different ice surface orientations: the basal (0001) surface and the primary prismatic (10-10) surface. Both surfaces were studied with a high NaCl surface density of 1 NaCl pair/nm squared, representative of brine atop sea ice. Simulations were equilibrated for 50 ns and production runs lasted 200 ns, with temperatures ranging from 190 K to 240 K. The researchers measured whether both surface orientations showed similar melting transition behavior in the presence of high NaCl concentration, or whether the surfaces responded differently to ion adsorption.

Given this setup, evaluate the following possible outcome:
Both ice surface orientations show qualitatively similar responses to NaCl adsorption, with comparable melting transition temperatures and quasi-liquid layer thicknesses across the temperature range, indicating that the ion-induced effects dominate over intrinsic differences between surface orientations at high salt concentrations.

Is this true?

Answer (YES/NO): YES